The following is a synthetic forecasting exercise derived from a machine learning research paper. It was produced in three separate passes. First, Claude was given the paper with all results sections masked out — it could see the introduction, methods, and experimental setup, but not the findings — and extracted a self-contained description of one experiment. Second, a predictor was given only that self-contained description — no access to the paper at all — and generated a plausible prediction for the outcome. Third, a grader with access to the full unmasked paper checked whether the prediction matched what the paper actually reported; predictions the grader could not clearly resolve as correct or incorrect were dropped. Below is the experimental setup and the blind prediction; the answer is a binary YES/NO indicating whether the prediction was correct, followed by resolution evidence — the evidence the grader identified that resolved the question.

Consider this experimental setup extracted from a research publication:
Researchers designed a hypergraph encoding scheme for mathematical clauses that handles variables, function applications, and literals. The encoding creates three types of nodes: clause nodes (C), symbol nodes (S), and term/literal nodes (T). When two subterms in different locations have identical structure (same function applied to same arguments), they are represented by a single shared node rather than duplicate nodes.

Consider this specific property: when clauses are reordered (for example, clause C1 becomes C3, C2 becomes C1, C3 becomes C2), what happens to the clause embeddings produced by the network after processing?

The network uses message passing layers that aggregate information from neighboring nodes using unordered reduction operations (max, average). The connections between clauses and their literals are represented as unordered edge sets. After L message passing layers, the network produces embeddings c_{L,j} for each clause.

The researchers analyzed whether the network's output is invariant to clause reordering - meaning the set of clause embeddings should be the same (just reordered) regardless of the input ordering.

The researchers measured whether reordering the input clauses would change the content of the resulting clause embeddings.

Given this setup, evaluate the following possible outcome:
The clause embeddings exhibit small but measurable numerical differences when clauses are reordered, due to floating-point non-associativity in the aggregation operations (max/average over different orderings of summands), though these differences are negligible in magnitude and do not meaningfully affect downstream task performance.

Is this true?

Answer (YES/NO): NO